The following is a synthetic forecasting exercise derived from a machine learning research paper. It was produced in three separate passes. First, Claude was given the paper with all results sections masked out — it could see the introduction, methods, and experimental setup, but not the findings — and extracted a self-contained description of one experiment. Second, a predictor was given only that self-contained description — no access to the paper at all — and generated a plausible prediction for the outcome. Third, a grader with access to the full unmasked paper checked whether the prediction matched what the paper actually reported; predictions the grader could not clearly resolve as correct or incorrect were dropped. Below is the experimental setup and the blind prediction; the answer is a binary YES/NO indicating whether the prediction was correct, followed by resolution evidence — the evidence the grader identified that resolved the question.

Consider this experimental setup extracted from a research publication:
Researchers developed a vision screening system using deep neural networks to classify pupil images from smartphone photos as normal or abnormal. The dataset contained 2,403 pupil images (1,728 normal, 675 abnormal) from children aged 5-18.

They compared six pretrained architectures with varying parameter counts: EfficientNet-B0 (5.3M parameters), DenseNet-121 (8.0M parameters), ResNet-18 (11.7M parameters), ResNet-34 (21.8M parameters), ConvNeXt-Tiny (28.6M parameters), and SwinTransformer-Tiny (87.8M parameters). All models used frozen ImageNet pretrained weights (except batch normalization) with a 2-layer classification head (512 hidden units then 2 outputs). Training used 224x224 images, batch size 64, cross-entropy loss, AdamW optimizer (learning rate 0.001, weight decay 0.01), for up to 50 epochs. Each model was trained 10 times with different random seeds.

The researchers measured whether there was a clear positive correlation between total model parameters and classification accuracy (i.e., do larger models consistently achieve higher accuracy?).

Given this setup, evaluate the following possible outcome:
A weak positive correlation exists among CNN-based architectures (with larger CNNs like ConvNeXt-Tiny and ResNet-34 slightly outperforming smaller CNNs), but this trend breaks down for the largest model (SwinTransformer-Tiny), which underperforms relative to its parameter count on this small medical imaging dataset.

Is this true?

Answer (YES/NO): NO